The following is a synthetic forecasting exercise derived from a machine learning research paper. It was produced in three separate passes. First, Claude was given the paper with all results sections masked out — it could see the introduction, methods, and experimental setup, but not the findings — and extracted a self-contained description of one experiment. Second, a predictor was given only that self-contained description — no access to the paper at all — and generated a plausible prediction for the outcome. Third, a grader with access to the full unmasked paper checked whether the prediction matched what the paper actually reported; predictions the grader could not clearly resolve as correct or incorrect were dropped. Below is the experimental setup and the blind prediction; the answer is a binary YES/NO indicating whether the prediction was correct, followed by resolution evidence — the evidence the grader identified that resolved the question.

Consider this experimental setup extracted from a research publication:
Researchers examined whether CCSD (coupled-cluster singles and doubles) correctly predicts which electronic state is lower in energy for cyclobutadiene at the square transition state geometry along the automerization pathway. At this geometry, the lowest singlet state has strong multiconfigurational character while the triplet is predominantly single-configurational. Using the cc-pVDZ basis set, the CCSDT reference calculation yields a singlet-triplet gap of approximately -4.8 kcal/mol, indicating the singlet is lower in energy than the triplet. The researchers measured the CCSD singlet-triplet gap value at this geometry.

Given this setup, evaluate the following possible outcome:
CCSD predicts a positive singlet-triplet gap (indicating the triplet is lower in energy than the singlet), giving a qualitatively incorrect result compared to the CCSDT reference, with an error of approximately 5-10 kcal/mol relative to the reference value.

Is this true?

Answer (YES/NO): NO